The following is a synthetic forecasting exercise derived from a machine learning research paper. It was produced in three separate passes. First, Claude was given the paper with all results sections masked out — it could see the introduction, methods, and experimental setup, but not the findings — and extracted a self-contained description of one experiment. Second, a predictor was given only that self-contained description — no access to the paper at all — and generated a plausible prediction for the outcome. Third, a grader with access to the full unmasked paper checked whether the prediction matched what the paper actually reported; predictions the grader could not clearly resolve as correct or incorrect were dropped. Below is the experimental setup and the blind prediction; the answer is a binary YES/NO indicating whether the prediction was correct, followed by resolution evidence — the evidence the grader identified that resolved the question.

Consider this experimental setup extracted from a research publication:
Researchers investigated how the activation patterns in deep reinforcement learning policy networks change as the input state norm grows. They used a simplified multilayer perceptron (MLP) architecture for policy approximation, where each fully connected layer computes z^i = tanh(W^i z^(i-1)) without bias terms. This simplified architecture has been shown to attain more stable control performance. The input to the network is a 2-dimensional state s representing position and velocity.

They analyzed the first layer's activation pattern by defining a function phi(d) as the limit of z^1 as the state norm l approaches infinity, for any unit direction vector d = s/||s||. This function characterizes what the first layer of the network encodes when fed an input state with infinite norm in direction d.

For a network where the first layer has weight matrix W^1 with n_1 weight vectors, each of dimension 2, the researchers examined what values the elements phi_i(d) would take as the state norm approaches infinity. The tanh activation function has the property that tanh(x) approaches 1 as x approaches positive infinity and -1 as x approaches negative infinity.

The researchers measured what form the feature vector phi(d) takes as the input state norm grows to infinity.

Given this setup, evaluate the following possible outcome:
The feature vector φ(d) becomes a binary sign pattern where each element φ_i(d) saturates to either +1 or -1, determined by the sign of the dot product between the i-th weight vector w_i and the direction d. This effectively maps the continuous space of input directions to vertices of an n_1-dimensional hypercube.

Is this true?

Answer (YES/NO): NO